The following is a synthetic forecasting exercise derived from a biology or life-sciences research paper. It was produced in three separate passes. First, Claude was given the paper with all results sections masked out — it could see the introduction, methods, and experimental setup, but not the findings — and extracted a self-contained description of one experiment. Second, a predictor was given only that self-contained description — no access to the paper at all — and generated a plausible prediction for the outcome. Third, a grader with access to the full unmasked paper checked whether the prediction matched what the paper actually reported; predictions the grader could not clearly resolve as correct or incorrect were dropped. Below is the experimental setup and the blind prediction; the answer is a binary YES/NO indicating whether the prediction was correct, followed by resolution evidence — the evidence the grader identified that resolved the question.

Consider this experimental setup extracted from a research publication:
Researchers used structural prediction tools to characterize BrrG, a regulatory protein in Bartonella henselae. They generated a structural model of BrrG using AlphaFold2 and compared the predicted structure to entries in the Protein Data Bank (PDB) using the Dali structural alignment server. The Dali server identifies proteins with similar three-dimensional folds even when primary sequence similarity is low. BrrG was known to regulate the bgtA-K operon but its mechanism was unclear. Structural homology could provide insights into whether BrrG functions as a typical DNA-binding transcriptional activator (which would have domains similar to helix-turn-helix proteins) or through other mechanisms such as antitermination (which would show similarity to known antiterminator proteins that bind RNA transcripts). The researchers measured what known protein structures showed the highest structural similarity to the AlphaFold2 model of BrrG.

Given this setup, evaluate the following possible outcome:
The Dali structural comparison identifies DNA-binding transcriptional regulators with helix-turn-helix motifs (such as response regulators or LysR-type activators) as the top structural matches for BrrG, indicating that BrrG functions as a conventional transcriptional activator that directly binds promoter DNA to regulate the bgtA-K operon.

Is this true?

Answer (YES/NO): NO